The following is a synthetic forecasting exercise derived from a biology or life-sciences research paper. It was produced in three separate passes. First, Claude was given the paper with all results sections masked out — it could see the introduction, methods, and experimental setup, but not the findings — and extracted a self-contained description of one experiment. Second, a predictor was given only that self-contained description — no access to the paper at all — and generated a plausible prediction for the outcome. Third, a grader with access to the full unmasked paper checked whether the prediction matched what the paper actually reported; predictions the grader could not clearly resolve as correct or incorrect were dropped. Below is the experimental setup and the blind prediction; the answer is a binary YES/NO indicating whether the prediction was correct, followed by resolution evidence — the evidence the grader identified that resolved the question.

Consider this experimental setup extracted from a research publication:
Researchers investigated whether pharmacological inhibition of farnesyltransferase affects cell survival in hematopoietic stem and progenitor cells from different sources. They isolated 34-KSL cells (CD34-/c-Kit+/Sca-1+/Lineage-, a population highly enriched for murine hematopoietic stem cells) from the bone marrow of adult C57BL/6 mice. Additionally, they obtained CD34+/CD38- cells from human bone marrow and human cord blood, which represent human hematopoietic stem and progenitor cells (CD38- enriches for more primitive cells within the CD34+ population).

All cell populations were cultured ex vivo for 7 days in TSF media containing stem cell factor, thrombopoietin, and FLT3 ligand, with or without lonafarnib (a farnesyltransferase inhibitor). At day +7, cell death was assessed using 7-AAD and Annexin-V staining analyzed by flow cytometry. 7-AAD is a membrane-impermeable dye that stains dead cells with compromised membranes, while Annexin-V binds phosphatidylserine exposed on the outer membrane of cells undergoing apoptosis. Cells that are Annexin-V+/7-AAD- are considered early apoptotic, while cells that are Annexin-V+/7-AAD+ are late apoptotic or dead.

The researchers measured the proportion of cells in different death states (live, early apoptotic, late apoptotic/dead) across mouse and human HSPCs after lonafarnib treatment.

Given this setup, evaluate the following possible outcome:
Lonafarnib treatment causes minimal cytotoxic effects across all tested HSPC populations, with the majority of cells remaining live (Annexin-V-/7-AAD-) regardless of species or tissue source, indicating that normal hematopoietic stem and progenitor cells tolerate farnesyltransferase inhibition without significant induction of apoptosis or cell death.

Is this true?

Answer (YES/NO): NO